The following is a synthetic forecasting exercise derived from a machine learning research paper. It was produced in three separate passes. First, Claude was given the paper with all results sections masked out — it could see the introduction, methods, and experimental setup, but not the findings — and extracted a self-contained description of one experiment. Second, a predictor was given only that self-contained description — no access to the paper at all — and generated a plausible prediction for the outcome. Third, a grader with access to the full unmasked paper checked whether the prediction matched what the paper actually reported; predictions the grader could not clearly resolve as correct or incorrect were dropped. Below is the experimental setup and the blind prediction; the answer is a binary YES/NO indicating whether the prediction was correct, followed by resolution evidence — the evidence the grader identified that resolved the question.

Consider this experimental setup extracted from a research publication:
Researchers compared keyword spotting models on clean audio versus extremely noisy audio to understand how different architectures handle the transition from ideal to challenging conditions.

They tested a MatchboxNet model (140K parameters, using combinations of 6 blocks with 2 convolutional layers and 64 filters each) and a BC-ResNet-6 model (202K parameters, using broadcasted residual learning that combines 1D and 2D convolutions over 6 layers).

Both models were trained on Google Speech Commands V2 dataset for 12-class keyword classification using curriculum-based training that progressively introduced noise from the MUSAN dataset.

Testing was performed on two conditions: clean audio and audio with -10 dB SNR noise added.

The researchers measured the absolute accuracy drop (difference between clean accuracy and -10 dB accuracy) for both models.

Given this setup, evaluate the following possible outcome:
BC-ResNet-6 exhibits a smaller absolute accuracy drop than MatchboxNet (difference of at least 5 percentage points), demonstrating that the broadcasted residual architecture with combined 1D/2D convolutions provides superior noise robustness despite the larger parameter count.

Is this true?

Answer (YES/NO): YES